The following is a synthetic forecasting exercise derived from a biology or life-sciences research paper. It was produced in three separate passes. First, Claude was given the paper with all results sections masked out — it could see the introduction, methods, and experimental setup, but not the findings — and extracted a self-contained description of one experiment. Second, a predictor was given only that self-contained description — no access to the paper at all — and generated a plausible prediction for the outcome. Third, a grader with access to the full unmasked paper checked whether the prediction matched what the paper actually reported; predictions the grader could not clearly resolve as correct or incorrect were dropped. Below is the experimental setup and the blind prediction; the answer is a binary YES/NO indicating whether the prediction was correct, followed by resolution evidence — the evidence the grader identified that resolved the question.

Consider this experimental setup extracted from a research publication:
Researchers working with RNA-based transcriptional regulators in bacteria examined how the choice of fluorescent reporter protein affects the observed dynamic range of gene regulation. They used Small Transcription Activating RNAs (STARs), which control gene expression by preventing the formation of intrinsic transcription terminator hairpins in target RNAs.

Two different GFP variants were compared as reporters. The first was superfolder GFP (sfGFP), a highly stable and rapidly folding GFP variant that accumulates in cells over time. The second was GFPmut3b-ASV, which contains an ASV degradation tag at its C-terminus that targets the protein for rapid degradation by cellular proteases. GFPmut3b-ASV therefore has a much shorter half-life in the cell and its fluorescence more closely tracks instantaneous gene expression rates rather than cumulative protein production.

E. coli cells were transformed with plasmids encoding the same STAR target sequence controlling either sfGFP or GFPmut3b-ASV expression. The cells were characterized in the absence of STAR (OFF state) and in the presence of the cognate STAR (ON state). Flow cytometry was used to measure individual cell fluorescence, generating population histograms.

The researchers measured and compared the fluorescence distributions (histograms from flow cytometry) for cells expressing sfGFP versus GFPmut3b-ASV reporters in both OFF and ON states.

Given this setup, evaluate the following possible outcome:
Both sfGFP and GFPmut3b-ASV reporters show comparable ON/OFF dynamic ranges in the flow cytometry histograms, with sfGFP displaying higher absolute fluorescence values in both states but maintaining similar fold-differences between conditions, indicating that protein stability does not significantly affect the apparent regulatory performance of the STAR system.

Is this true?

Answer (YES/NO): NO